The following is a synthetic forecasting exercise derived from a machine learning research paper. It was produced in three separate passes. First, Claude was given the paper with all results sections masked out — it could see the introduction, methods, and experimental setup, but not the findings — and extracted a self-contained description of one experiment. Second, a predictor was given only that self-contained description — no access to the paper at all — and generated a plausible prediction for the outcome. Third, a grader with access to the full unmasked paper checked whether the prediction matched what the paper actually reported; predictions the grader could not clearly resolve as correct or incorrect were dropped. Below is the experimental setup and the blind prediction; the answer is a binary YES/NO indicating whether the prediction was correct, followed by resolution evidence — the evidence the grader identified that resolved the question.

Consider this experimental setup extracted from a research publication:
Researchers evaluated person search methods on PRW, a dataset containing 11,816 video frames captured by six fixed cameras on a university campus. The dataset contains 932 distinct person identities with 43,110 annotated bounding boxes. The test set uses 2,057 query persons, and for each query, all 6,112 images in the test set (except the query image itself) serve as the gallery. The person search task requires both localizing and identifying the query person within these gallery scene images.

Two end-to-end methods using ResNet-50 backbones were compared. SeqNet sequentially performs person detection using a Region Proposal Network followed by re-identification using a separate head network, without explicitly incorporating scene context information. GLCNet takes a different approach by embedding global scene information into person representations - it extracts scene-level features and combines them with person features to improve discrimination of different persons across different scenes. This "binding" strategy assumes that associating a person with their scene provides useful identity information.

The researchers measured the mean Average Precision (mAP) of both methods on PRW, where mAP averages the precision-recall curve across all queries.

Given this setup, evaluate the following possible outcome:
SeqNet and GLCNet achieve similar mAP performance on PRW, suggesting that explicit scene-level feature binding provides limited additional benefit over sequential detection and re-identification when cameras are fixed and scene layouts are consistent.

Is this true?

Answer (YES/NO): YES